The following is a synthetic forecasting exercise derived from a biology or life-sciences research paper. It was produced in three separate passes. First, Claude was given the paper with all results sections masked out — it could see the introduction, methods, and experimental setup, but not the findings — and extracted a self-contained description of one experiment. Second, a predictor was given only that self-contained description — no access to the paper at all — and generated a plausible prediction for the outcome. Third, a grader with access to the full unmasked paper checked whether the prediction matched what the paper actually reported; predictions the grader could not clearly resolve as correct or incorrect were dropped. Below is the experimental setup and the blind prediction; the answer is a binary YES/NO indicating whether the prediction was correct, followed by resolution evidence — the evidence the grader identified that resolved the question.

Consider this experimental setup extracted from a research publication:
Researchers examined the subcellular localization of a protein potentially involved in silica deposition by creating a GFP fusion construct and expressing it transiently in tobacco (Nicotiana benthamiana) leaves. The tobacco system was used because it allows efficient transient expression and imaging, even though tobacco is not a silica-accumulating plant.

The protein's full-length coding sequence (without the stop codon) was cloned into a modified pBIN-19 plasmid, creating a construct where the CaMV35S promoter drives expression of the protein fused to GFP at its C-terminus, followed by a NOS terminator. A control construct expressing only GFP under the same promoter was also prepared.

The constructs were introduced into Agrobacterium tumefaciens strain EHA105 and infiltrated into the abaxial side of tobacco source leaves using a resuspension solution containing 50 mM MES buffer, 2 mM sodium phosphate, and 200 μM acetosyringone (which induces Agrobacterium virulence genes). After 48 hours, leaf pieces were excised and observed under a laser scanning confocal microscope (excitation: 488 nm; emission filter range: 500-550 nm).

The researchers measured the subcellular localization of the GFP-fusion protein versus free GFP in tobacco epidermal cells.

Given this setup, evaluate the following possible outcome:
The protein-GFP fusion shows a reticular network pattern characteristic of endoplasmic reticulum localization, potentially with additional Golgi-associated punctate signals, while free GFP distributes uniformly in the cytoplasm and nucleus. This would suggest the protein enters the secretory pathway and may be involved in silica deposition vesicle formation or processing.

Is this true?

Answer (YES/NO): NO